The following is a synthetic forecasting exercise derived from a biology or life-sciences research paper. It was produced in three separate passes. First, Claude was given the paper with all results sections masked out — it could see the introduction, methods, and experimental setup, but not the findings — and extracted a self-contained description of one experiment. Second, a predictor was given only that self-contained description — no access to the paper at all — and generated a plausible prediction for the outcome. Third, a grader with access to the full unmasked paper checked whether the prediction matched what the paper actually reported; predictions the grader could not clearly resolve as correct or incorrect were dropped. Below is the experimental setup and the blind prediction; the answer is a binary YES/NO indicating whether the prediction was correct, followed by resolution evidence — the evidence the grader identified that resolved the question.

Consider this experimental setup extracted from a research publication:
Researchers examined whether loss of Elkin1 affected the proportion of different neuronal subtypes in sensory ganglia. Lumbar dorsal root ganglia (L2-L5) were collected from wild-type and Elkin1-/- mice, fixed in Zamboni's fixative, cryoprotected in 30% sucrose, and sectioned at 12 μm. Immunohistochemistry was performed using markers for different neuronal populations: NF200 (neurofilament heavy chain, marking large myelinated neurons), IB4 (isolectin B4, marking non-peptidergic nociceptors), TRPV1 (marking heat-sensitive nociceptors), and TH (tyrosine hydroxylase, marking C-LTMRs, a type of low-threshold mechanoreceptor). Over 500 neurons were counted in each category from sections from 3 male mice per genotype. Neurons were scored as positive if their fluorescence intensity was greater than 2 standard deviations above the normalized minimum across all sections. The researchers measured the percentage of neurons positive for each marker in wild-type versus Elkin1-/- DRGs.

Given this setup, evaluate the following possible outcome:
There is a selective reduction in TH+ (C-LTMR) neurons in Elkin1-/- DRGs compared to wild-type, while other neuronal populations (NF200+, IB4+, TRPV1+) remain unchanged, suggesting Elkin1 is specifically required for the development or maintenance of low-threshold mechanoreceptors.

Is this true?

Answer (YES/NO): NO